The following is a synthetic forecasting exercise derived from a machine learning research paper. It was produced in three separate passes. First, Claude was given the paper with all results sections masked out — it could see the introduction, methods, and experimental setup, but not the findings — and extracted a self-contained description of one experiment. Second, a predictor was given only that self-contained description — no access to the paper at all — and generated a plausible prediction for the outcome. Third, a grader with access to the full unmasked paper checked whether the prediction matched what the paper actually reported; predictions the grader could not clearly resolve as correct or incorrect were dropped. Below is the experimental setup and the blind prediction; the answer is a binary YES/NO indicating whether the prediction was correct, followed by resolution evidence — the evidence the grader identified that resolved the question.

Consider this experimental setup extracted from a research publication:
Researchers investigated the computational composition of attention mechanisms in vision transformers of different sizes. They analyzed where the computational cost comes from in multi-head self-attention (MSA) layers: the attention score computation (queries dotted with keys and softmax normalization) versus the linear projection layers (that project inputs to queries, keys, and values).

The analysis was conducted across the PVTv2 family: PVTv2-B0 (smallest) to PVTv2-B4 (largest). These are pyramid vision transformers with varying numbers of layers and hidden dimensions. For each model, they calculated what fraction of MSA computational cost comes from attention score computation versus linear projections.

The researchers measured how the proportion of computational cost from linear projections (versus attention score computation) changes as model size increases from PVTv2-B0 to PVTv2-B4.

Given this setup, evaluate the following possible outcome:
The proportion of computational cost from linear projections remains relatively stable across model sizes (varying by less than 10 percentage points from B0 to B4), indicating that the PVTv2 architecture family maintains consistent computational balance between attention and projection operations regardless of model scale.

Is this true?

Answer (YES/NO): NO